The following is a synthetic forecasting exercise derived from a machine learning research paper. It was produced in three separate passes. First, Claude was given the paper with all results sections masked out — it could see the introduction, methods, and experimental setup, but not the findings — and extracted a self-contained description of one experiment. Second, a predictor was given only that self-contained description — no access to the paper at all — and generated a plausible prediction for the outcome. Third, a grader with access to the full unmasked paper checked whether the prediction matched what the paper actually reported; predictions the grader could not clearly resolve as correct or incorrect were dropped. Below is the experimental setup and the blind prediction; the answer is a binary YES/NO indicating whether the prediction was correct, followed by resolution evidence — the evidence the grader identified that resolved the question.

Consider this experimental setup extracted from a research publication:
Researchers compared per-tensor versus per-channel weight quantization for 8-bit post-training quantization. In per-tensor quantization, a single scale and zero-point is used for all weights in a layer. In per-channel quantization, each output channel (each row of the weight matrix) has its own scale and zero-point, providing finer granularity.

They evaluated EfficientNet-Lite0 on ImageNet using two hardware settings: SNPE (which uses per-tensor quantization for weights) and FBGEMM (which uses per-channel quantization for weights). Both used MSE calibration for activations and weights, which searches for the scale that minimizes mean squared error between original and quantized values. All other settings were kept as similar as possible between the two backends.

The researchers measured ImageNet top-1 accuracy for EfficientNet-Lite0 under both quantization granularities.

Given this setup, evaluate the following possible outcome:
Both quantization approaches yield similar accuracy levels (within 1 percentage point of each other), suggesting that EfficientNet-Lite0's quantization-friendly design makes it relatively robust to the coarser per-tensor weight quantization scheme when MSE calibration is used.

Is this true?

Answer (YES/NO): NO